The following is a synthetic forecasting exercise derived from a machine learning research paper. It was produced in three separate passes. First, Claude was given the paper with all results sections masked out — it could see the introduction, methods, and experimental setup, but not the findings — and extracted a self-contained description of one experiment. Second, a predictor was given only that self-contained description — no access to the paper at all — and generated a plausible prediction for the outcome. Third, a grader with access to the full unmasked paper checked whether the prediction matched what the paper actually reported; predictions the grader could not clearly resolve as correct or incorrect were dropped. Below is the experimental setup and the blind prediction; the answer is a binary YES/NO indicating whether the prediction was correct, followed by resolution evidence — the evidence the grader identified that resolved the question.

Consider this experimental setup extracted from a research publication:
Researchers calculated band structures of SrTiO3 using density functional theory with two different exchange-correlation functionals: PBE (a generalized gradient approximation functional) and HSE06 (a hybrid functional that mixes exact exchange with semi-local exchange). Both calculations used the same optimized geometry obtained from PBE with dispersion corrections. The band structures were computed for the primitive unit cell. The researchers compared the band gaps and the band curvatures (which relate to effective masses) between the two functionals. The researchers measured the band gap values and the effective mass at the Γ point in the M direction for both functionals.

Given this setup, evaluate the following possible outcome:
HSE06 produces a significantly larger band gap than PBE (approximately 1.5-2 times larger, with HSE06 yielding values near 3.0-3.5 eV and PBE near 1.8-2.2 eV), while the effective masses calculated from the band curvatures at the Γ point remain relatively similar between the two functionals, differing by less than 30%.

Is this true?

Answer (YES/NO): YES